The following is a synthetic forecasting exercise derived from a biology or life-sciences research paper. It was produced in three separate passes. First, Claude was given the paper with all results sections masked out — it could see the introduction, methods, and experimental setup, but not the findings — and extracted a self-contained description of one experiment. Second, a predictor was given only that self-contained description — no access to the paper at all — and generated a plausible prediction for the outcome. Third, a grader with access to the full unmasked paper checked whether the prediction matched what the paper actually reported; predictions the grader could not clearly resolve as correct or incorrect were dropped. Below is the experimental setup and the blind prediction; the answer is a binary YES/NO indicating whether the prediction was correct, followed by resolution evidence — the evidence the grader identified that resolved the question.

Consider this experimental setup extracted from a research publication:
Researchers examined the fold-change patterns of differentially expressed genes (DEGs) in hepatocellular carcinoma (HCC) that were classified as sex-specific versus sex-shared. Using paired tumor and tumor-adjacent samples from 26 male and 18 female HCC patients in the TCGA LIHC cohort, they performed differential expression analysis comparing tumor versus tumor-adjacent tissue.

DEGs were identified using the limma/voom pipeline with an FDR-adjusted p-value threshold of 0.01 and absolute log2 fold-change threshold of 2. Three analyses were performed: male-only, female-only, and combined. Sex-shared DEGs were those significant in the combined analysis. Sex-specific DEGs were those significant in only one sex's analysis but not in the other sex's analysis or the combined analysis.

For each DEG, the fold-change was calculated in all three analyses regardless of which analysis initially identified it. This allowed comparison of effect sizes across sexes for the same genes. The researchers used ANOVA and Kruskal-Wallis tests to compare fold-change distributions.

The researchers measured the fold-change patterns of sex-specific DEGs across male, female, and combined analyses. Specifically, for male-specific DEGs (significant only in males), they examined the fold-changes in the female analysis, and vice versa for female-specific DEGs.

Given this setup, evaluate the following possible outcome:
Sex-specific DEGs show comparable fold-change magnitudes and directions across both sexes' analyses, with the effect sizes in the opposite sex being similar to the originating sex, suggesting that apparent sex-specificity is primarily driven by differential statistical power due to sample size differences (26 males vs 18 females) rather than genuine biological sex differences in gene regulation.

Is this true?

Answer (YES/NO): NO